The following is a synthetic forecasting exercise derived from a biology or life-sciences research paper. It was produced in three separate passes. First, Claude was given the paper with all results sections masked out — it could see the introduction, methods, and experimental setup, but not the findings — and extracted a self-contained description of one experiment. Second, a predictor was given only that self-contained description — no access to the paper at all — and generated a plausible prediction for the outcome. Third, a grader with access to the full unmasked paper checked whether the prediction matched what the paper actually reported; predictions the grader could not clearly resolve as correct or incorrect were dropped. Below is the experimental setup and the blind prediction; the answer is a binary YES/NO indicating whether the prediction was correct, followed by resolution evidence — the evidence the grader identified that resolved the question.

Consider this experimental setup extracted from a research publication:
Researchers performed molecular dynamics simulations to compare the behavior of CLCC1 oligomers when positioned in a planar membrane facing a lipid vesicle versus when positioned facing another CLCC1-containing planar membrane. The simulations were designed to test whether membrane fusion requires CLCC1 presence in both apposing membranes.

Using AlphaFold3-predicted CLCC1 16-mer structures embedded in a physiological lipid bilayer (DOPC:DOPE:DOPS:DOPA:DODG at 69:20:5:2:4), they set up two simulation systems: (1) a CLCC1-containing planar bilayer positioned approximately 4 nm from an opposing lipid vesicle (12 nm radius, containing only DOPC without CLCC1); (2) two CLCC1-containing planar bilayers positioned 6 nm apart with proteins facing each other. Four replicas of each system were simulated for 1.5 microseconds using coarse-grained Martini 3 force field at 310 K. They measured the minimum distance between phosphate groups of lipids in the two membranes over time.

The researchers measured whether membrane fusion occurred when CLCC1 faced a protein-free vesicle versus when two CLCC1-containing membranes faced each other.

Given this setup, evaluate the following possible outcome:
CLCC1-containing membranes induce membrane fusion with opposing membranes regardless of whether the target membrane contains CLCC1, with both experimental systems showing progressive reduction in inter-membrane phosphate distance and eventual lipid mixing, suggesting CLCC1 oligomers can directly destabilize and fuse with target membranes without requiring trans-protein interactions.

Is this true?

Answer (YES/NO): NO